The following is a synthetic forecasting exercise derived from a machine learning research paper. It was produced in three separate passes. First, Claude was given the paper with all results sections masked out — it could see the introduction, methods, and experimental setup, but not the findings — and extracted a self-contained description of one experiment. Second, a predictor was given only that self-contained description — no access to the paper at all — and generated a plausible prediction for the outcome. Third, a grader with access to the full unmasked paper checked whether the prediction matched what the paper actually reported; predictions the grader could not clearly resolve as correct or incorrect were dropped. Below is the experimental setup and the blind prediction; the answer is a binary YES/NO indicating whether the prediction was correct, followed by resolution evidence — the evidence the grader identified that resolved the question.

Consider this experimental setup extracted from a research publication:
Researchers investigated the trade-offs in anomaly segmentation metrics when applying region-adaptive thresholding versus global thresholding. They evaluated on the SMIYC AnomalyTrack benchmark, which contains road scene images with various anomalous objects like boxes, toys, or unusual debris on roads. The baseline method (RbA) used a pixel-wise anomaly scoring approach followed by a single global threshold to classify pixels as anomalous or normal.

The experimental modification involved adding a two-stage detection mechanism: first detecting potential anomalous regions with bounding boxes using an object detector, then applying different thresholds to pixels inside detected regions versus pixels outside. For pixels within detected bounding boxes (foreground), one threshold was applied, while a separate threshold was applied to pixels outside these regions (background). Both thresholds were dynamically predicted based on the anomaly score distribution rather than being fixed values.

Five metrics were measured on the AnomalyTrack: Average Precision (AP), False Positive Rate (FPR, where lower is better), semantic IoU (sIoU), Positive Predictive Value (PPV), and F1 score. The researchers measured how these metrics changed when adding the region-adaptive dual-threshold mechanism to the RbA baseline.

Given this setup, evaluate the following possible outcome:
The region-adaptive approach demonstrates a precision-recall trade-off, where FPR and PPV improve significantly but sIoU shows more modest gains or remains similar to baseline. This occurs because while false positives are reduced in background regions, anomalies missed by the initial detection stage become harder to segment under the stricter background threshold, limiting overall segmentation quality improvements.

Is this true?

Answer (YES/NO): NO